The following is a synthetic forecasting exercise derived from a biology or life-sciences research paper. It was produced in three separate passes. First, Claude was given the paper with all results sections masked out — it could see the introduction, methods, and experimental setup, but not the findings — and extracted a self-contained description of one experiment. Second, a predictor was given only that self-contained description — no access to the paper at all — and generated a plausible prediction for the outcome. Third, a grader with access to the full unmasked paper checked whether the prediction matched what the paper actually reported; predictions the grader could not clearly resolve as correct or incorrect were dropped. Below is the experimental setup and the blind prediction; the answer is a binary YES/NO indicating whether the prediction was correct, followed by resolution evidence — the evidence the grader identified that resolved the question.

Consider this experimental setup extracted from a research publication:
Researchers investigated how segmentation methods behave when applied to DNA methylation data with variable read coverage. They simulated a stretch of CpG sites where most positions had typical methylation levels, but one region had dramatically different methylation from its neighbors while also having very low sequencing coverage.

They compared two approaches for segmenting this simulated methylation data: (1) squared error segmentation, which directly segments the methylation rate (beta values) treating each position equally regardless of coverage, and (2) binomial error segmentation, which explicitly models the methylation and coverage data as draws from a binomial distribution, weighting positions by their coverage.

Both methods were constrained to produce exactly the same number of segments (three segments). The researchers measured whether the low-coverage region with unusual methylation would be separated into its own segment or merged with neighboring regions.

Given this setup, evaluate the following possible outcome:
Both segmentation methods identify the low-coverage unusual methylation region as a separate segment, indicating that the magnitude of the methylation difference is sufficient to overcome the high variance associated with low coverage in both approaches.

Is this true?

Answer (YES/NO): NO